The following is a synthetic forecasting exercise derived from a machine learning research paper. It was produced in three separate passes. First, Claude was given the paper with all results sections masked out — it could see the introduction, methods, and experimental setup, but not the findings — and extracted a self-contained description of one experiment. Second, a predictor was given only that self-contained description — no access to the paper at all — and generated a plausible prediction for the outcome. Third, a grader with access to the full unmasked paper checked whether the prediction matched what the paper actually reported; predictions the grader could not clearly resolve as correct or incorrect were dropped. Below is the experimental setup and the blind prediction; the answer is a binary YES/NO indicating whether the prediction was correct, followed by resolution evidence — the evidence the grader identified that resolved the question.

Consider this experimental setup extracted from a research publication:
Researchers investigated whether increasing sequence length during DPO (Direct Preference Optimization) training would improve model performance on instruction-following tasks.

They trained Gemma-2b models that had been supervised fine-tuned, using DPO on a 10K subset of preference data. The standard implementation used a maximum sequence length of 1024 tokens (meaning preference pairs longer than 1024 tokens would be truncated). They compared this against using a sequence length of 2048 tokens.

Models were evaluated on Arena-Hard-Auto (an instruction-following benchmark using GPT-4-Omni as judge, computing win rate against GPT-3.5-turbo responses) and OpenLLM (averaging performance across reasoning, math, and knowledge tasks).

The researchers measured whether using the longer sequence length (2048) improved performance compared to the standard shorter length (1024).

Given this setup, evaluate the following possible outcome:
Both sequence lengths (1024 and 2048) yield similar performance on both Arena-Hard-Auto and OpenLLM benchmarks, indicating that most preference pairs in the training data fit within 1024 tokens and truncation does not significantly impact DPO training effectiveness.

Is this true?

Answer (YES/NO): NO